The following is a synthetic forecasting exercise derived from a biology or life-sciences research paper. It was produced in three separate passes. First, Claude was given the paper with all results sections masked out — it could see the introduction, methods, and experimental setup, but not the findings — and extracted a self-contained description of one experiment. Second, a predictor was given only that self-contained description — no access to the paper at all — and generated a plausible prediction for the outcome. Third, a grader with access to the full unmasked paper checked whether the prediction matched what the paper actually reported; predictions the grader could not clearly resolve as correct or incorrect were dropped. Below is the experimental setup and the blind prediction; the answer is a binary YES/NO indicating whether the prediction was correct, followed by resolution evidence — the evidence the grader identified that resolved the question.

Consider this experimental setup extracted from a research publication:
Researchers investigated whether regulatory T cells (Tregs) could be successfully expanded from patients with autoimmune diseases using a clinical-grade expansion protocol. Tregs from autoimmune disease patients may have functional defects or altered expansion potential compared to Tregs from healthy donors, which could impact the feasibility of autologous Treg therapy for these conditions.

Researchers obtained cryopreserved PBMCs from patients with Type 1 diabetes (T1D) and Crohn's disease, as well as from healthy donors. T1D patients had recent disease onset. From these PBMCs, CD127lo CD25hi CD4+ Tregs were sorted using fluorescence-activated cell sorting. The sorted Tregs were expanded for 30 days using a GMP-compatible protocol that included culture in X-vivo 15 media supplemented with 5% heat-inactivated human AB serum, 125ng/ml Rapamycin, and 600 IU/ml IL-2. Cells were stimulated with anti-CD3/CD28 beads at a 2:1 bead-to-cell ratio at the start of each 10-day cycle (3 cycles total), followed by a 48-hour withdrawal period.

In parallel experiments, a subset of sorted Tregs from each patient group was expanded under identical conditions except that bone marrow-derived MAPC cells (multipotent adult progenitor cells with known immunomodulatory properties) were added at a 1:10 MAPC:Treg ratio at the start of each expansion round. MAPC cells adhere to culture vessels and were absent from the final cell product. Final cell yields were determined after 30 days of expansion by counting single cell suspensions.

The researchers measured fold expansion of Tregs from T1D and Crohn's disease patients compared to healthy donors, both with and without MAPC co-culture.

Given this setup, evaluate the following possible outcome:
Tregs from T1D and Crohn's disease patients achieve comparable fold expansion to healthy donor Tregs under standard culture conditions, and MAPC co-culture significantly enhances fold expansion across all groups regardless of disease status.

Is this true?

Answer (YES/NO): NO